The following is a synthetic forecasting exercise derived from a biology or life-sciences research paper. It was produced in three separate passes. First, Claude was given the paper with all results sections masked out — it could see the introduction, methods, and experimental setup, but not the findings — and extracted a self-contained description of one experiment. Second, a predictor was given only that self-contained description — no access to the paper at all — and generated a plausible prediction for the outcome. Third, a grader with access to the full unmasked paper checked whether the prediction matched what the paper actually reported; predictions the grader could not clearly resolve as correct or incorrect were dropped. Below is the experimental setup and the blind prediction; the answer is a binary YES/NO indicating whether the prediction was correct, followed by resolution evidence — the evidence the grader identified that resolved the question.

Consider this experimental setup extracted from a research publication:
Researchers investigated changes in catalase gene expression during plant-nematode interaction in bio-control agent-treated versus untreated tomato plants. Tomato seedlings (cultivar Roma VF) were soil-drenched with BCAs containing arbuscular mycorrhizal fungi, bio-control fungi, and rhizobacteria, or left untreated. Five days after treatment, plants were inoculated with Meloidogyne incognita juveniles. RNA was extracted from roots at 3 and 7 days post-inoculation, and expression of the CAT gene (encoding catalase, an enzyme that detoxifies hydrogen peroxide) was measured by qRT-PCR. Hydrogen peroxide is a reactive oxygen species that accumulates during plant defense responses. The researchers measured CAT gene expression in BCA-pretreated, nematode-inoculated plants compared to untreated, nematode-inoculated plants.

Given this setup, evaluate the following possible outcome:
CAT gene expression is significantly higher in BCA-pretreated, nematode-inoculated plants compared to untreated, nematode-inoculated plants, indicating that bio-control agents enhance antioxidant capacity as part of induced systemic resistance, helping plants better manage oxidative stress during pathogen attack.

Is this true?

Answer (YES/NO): NO